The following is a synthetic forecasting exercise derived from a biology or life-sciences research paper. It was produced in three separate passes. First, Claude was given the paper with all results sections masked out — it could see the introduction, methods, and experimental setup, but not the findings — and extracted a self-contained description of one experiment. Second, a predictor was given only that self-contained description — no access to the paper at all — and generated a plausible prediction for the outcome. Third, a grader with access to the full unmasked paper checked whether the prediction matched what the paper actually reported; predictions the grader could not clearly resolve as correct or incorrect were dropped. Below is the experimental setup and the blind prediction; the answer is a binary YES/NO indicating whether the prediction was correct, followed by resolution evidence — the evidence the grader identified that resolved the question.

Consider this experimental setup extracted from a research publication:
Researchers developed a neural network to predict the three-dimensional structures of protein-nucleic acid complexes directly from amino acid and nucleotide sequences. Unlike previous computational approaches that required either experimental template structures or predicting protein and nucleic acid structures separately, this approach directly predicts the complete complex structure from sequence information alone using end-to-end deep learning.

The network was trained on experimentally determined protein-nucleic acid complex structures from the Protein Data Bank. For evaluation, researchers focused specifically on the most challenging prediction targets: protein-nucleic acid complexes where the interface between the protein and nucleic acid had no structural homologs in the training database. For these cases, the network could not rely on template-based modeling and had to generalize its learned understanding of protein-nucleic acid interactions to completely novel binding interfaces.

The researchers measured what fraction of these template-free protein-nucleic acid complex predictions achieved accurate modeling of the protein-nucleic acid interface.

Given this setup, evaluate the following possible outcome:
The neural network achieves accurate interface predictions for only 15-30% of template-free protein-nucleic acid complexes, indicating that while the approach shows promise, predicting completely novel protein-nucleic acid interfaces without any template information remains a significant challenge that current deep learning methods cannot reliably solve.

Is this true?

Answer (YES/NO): NO